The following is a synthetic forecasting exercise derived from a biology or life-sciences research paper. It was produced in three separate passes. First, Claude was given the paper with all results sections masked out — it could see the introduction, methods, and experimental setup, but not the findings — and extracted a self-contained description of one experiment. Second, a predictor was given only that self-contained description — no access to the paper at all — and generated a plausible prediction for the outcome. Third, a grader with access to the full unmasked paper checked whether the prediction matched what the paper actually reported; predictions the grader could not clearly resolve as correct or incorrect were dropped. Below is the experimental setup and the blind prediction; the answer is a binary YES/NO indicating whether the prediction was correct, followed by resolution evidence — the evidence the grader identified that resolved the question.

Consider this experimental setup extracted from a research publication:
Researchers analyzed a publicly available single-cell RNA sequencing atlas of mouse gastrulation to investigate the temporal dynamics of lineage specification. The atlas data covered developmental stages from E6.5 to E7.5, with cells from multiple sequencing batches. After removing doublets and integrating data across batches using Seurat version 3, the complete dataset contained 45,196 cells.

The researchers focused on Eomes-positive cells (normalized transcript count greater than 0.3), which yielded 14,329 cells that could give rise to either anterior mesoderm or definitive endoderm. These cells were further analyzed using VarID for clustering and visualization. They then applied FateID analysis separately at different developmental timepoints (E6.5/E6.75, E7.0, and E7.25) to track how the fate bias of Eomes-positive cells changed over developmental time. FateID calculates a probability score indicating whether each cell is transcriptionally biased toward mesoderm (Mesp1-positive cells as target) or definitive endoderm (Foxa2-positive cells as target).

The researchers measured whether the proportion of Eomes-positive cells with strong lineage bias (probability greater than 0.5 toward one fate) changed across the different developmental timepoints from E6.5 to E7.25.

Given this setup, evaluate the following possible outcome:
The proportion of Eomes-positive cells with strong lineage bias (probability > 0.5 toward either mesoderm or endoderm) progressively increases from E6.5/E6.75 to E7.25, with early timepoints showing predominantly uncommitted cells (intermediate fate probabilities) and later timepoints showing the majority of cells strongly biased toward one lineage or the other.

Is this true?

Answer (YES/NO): NO